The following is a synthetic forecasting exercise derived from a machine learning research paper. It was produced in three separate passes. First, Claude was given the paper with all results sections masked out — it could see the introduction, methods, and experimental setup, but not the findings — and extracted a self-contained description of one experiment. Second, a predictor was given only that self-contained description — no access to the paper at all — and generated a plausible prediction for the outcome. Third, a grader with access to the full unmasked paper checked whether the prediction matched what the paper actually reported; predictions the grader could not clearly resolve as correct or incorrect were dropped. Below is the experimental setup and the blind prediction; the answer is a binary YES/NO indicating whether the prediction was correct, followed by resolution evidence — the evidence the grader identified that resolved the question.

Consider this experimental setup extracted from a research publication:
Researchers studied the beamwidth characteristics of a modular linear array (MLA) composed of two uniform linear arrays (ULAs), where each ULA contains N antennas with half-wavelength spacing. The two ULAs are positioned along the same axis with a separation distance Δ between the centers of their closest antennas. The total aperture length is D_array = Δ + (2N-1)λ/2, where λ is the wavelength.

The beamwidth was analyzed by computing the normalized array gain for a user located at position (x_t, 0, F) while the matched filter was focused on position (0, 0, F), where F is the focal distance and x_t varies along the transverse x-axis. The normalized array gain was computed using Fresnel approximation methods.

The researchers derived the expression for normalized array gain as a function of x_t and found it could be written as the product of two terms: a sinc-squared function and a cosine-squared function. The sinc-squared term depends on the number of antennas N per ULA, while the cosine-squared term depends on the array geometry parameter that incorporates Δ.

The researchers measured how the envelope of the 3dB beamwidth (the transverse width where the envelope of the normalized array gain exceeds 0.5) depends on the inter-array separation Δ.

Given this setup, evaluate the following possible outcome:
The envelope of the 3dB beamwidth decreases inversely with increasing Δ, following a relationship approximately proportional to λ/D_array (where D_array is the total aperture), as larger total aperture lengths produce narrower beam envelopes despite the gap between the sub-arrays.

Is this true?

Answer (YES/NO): NO